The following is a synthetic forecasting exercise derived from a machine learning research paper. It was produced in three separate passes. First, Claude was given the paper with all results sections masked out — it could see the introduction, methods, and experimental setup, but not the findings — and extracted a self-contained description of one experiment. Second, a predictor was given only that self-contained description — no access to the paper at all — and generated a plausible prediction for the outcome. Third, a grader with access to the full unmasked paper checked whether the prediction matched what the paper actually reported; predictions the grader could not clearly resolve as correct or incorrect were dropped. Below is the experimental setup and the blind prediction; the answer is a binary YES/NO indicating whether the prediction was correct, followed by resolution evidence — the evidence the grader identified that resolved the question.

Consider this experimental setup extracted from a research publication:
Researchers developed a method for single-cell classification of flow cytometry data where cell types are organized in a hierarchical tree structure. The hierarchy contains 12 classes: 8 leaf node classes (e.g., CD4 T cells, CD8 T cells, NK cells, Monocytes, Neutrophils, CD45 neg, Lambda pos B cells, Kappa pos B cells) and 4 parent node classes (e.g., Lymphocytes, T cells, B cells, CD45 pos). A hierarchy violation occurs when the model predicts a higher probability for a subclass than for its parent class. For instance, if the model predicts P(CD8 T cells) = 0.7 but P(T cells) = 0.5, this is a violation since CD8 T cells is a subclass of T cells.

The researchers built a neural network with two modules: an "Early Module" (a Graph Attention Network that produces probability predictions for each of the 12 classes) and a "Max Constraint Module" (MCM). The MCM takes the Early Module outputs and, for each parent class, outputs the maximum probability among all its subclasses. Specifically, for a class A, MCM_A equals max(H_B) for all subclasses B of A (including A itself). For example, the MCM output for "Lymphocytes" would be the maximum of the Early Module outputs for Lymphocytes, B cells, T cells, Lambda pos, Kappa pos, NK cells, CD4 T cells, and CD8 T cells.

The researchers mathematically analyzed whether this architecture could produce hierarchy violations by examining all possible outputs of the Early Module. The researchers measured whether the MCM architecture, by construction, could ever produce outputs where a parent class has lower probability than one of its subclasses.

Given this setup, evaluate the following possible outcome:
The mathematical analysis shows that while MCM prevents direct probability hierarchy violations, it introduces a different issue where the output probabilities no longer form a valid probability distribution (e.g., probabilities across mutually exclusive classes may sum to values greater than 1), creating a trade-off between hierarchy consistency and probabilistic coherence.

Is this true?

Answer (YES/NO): NO